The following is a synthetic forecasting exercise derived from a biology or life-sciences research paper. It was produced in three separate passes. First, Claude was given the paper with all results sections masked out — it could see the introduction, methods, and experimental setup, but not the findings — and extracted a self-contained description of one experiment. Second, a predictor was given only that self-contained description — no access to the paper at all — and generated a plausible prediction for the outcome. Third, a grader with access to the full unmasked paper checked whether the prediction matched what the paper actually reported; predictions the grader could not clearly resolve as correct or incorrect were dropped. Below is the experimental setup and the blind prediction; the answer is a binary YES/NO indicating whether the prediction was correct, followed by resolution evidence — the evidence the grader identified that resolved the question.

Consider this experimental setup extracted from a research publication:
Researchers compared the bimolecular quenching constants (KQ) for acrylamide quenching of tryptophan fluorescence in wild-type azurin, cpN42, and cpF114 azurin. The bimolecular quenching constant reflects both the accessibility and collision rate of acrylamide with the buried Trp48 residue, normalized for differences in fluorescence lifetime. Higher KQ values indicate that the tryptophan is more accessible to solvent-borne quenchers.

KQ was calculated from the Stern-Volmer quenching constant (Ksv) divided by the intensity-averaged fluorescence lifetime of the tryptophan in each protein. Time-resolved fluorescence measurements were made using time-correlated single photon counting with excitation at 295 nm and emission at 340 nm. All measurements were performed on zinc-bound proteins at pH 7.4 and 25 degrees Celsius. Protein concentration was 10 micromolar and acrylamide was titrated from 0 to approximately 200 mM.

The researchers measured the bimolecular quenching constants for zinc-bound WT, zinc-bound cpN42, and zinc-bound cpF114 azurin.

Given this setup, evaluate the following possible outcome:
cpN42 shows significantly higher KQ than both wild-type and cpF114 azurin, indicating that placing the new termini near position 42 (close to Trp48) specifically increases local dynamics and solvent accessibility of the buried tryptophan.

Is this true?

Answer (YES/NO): YES